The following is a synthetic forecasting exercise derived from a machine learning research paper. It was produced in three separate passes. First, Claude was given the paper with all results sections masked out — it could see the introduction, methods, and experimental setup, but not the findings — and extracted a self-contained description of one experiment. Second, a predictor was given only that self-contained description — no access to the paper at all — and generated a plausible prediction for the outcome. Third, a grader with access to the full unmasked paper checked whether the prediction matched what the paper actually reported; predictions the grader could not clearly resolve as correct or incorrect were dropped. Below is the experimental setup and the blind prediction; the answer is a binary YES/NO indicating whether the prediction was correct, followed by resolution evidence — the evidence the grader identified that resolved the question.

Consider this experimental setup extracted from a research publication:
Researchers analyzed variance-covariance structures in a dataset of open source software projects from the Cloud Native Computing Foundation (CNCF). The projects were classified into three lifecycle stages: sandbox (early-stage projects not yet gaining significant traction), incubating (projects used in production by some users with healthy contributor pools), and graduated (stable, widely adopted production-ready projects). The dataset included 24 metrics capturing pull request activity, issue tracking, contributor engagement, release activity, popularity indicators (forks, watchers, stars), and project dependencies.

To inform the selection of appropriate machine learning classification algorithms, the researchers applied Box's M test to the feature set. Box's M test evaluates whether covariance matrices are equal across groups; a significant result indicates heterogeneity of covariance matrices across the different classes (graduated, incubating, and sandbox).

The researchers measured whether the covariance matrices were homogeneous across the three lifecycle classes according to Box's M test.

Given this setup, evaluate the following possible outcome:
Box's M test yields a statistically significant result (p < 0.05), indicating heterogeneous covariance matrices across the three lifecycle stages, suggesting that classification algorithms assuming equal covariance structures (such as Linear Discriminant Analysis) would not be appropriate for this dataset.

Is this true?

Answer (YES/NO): YES